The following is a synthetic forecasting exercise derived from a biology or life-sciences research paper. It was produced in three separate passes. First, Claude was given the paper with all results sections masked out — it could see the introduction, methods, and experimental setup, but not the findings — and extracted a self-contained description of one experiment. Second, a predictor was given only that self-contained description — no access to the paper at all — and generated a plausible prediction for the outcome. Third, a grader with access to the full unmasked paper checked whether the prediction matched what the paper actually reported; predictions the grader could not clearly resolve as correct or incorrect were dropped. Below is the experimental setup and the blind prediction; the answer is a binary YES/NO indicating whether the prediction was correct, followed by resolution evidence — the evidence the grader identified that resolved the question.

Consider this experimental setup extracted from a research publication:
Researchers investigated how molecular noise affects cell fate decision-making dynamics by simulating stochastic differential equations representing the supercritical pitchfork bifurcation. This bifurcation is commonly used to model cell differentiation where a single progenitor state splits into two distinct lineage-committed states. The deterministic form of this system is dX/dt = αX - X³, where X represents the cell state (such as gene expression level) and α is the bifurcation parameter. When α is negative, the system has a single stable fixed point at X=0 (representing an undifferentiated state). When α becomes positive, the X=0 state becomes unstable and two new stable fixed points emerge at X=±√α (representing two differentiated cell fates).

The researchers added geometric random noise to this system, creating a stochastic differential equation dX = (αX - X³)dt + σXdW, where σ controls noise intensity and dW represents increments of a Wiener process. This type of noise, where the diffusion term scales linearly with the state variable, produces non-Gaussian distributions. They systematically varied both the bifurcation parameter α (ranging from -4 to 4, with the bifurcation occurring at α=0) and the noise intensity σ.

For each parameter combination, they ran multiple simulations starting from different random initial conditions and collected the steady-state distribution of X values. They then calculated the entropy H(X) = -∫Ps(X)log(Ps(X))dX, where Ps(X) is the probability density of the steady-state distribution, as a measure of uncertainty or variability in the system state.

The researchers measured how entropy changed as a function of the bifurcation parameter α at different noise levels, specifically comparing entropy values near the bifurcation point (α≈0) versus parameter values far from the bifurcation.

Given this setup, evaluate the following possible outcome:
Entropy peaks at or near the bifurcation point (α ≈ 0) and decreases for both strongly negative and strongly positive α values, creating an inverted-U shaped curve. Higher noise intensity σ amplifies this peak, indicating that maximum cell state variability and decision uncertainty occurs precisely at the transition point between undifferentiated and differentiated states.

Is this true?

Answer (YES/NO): NO